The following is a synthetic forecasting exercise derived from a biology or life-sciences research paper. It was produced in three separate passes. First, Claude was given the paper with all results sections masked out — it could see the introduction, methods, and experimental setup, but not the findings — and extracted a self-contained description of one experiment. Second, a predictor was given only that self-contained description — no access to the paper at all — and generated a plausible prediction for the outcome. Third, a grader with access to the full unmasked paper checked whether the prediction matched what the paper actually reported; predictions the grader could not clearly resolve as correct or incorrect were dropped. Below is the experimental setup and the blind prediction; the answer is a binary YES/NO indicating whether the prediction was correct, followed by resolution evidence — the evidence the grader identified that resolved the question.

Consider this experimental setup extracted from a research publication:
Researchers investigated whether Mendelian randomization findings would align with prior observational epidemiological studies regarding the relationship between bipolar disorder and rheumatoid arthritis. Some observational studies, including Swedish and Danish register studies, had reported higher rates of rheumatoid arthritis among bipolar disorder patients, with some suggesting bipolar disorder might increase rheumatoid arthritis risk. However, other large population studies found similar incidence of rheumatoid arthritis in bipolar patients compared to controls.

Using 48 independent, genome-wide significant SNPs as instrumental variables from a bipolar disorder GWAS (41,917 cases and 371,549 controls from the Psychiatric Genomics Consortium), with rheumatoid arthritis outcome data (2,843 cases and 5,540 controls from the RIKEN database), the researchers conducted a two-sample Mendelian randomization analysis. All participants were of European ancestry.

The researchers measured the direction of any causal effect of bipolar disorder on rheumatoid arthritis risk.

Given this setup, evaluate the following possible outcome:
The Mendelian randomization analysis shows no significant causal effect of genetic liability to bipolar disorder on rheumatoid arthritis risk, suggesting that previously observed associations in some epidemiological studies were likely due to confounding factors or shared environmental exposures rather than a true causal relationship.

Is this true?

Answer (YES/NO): NO